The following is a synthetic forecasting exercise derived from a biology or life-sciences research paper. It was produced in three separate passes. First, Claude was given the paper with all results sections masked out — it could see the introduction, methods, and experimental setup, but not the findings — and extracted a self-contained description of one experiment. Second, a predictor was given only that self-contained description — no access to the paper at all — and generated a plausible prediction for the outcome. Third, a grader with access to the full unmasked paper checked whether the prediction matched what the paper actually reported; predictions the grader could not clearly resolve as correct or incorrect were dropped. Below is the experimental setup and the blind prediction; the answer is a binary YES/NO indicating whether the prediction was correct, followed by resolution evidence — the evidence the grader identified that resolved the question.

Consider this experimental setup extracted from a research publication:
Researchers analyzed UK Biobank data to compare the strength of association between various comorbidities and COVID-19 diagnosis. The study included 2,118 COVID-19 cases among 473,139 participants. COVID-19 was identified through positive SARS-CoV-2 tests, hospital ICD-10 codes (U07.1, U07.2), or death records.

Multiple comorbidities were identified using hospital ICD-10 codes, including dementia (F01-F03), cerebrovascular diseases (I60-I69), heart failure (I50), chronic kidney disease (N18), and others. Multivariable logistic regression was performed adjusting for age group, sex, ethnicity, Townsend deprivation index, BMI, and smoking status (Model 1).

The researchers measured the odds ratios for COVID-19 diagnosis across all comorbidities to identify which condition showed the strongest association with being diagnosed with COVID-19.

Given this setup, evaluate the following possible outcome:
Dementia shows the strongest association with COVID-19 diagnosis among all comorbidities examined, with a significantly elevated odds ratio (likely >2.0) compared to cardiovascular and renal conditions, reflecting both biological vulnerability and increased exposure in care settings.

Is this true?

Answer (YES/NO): YES